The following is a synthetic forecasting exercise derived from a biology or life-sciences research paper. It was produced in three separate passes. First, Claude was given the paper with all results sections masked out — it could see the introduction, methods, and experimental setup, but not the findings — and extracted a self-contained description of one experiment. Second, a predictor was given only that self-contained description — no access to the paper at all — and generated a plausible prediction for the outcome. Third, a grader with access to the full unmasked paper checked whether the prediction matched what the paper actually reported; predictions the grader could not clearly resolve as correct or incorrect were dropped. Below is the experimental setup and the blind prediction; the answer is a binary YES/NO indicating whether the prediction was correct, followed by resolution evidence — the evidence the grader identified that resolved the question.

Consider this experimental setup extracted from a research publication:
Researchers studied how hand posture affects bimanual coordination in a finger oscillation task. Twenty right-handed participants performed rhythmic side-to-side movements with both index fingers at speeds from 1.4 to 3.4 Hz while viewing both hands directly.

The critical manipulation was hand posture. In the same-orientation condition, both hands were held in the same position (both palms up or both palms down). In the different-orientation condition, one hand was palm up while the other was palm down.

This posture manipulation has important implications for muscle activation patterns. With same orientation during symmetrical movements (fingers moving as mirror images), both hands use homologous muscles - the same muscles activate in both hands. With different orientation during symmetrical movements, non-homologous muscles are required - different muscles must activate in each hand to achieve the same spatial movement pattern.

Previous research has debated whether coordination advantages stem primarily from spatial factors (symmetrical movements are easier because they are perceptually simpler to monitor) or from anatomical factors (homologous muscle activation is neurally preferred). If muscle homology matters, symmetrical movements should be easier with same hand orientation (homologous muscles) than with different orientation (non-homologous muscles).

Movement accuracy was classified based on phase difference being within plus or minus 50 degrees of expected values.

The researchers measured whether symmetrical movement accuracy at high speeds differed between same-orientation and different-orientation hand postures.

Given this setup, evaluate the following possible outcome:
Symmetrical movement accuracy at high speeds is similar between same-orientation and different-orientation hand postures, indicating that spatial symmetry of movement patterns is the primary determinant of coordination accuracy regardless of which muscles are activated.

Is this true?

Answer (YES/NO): NO